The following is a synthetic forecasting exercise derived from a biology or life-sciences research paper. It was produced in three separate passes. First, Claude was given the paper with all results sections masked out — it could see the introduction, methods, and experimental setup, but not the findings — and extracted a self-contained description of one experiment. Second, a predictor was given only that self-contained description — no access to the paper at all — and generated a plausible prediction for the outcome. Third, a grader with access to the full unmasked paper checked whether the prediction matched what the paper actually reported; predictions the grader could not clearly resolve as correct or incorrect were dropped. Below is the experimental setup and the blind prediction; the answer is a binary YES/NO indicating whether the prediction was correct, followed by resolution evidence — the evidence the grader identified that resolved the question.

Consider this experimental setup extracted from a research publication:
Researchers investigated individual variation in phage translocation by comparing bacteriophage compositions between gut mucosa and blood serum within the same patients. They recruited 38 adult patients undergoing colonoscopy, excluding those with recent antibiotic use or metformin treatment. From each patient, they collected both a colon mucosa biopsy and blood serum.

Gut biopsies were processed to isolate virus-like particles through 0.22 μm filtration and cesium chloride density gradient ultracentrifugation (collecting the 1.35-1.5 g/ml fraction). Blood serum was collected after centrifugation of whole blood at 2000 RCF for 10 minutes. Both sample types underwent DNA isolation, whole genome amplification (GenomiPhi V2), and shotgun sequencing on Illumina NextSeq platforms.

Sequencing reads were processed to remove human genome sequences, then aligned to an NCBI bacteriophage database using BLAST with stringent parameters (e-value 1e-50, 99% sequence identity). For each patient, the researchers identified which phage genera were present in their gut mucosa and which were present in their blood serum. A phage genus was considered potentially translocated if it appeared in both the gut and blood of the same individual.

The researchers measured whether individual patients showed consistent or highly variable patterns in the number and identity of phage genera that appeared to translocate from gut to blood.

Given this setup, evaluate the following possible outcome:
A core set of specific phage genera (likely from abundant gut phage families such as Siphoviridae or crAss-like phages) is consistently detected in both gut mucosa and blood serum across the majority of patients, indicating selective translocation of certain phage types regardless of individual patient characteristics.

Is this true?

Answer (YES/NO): NO